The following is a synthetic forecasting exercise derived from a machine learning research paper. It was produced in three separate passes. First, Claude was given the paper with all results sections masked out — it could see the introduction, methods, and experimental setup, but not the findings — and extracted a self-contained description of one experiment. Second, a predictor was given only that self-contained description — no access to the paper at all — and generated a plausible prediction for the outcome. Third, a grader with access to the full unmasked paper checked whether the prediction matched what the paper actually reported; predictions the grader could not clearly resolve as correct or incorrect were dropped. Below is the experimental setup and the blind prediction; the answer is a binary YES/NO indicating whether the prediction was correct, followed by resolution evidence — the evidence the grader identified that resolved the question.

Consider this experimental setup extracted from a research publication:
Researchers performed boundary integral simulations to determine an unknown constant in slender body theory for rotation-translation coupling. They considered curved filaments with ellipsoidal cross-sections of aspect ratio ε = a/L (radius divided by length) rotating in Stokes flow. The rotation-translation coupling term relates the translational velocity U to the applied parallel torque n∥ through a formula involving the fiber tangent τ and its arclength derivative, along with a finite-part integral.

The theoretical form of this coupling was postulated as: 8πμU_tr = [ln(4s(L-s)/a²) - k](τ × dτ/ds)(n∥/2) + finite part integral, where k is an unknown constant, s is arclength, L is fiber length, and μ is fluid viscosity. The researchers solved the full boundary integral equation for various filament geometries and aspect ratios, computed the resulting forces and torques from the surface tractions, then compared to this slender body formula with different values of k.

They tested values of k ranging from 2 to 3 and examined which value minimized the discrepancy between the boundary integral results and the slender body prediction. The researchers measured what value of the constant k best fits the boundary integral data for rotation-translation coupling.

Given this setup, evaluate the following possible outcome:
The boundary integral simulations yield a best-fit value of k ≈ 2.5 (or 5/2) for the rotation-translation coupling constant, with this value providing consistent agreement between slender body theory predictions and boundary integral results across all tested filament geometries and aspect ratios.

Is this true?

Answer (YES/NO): NO